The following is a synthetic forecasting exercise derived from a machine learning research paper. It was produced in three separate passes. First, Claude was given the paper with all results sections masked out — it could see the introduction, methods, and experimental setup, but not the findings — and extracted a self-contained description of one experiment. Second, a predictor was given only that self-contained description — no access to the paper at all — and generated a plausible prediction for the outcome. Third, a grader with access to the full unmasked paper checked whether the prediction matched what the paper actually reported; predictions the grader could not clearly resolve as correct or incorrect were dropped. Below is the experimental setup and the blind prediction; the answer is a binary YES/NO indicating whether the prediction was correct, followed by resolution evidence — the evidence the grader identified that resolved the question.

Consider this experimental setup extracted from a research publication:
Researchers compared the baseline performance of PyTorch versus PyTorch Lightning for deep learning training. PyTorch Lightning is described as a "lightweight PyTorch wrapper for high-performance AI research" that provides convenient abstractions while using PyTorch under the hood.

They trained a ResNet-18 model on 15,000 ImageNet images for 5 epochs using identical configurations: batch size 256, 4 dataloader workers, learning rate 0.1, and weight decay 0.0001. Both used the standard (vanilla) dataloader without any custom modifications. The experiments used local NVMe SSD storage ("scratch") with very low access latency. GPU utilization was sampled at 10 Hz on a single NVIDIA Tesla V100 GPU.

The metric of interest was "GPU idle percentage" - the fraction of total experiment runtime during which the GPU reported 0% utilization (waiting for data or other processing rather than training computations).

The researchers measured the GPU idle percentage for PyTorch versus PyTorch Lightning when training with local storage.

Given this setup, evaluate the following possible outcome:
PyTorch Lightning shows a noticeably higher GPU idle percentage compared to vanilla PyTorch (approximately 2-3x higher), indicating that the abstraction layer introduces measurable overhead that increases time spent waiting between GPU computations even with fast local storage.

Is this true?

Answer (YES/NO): YES